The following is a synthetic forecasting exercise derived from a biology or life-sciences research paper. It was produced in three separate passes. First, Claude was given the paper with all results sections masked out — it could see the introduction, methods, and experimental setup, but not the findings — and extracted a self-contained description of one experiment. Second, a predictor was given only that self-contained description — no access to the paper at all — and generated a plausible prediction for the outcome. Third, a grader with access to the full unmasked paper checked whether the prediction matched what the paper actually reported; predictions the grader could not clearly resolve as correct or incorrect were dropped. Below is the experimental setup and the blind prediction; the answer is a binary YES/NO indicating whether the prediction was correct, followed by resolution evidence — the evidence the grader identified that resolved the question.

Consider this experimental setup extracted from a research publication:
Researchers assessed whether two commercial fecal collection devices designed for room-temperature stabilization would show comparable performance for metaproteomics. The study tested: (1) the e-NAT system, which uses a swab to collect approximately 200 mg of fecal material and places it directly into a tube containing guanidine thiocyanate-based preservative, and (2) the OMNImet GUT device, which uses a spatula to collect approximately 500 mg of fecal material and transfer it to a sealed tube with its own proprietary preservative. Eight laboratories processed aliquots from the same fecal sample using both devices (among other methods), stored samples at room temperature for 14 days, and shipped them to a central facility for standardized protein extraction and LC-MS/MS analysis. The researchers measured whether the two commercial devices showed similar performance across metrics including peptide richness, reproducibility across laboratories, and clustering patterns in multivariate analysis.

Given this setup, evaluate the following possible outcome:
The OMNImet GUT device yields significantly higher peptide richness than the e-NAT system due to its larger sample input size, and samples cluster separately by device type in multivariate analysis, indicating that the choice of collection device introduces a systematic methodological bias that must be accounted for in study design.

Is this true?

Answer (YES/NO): NO